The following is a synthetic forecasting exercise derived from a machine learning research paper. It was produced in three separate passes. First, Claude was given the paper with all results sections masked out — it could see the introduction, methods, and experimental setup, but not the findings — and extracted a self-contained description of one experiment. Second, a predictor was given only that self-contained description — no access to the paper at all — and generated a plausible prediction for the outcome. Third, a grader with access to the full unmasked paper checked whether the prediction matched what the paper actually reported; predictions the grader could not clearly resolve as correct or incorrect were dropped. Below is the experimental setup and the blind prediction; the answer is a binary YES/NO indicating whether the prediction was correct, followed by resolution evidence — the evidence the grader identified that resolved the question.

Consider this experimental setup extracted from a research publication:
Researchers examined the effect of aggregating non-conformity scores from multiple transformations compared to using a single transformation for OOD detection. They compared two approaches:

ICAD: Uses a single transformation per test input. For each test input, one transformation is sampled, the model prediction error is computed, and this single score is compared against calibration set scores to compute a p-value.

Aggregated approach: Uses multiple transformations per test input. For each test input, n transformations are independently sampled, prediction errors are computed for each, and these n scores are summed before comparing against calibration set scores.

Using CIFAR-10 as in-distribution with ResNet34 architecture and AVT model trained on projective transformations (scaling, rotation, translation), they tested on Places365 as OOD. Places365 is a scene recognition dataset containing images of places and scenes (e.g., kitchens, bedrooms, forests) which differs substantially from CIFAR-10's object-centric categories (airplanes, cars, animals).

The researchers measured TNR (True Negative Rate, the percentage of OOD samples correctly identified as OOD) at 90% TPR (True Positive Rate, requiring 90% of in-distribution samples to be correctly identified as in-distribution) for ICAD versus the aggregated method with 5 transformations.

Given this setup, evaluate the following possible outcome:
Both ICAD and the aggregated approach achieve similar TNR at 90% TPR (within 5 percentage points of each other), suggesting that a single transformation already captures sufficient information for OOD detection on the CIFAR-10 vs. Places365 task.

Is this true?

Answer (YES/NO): NO